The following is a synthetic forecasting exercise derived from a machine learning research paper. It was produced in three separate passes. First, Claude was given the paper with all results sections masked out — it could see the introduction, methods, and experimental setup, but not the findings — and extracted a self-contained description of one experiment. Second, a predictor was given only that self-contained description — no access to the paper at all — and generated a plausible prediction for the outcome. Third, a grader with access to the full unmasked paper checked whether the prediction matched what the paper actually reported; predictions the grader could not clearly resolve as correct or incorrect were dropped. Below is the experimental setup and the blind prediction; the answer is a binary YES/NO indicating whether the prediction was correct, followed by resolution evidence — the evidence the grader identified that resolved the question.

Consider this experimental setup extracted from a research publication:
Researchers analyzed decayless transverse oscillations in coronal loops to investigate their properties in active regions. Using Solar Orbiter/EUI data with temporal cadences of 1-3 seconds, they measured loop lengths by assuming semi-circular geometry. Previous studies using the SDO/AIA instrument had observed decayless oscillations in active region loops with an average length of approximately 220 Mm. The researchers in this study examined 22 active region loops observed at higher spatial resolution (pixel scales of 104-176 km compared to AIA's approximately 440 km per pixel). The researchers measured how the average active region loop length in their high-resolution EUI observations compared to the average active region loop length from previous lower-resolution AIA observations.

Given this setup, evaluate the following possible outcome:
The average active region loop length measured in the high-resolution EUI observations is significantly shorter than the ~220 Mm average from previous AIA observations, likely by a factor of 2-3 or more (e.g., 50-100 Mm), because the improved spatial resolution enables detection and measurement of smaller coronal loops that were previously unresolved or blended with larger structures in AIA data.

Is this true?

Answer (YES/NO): YES